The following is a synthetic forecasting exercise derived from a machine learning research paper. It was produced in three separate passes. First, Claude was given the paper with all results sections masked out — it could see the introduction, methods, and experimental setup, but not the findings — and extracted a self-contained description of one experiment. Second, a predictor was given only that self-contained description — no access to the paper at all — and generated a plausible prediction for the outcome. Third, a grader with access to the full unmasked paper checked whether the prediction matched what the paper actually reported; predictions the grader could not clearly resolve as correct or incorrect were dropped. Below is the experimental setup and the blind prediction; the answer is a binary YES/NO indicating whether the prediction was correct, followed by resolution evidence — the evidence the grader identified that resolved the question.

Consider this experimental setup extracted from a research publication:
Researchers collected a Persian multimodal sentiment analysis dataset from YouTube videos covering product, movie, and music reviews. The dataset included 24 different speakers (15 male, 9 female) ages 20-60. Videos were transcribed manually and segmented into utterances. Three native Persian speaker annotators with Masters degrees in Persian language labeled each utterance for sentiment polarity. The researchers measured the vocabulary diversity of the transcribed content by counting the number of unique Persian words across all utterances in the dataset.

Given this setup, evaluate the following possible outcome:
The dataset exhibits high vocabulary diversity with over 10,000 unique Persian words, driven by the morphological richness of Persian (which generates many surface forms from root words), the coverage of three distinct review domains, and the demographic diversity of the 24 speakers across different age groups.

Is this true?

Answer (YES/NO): NO